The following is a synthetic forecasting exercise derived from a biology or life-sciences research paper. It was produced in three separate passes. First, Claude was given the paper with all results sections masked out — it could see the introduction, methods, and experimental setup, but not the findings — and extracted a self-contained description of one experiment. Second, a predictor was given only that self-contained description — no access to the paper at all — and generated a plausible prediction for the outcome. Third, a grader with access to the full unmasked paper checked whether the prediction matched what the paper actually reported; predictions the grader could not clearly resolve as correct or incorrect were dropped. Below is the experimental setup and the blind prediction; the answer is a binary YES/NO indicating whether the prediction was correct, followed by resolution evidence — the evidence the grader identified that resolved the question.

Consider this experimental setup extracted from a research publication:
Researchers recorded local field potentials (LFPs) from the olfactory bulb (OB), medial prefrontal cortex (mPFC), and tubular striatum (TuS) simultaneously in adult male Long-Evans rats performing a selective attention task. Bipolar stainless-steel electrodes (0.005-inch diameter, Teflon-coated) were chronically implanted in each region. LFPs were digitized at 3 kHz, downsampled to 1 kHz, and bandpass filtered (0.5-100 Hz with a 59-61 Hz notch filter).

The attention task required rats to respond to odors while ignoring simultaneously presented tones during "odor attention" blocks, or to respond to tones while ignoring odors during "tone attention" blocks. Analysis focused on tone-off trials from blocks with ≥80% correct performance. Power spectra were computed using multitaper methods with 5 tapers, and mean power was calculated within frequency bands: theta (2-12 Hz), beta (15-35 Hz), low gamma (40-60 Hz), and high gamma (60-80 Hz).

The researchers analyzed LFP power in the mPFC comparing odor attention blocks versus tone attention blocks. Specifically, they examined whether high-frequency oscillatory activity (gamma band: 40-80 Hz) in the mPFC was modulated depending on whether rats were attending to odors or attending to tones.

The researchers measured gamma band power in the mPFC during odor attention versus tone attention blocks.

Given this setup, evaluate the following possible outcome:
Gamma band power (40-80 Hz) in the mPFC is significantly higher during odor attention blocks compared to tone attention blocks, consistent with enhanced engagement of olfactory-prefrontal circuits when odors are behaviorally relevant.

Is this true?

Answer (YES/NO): YES